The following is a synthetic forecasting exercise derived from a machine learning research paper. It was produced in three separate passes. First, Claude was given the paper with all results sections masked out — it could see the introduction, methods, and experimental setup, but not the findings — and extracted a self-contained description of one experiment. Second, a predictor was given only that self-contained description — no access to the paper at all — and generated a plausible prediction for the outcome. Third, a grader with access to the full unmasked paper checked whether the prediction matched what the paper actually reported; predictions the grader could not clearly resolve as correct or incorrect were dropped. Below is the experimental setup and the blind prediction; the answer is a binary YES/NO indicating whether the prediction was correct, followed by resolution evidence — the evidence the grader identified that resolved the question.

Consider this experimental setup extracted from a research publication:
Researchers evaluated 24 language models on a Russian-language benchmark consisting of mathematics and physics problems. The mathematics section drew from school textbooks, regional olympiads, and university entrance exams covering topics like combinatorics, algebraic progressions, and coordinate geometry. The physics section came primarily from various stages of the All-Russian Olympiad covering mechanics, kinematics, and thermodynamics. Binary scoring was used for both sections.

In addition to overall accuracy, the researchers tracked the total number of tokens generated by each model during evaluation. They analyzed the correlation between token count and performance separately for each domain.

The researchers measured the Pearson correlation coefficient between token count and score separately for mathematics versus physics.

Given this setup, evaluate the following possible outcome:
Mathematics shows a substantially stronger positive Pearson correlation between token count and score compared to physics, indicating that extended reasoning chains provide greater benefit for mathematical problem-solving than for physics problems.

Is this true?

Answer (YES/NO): YES